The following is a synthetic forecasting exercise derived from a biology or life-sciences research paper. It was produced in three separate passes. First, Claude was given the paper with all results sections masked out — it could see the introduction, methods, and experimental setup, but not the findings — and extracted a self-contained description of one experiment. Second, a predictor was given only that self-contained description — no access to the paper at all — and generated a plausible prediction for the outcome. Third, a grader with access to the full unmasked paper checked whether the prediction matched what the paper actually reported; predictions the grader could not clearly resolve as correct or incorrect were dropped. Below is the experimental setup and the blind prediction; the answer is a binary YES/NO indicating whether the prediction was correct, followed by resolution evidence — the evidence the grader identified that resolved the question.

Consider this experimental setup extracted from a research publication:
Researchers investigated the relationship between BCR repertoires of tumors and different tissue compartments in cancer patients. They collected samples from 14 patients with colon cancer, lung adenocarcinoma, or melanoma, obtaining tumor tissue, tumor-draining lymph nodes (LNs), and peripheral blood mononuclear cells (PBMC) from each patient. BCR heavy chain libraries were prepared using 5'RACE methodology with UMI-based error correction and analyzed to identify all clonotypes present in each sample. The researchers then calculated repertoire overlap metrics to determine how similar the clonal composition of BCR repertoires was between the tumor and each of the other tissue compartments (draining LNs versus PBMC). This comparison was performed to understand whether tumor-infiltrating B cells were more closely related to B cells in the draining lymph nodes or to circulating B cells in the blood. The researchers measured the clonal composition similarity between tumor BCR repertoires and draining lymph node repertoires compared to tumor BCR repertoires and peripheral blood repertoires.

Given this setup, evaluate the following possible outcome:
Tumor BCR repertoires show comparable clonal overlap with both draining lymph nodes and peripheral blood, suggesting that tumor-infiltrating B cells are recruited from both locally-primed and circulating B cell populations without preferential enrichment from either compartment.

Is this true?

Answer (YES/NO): NO